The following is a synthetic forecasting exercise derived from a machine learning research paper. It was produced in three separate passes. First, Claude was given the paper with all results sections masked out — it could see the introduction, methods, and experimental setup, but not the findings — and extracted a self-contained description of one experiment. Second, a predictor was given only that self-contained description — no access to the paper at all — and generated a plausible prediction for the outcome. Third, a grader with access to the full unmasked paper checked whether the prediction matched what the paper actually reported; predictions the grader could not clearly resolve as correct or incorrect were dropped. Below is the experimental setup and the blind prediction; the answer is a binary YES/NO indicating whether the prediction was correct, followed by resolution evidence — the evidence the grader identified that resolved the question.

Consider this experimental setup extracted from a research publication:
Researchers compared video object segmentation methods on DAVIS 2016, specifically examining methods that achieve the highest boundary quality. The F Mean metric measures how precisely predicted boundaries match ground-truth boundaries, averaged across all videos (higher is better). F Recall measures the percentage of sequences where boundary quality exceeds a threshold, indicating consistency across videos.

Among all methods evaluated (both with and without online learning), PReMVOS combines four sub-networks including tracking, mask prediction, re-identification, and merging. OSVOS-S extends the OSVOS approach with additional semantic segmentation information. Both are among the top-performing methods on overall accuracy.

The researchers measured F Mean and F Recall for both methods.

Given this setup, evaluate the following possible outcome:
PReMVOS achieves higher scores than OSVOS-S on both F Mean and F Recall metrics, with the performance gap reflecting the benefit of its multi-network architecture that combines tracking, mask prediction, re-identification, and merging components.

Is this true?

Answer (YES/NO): NO